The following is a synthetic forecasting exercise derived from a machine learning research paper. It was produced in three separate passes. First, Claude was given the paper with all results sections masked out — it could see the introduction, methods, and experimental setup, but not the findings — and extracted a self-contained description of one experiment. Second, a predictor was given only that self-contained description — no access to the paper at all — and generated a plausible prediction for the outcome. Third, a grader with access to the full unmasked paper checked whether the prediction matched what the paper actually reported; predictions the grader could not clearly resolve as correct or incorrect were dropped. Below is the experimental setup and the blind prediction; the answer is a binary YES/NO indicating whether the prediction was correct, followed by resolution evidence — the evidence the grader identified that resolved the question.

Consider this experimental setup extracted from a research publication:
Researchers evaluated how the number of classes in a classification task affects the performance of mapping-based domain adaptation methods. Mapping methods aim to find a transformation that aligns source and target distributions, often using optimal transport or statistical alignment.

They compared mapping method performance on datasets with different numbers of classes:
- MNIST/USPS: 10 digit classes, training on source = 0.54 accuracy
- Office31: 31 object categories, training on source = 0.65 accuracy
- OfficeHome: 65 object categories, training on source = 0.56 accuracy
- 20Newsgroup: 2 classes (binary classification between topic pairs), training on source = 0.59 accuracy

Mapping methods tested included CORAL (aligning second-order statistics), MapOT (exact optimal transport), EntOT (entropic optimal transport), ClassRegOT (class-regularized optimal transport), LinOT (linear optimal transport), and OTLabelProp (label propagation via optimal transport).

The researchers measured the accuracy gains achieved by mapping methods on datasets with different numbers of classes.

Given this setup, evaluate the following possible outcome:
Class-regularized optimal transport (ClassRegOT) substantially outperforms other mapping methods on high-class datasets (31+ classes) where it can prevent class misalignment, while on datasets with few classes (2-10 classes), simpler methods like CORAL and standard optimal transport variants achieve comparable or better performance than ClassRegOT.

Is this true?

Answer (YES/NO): NO